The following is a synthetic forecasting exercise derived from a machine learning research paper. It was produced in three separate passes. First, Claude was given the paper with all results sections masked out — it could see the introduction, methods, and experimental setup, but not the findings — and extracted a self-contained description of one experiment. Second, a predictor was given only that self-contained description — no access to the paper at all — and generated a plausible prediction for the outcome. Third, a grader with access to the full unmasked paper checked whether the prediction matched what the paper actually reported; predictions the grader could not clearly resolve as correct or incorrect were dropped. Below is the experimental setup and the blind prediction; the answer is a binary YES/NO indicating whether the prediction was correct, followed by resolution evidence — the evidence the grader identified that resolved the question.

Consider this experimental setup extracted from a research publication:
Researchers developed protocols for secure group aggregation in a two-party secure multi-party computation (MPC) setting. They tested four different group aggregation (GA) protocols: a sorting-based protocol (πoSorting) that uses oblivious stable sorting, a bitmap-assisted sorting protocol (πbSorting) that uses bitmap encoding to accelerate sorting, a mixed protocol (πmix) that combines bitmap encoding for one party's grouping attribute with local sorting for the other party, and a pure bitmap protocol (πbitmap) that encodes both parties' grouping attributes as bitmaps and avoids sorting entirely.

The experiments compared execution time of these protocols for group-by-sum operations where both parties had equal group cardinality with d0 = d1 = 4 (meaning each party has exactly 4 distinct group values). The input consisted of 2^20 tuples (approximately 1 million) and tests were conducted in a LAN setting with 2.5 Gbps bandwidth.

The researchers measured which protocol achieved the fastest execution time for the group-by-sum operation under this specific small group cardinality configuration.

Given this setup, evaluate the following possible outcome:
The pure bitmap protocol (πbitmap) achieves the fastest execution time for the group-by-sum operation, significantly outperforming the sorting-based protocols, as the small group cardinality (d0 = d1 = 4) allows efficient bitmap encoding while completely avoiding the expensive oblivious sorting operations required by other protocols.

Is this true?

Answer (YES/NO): YES